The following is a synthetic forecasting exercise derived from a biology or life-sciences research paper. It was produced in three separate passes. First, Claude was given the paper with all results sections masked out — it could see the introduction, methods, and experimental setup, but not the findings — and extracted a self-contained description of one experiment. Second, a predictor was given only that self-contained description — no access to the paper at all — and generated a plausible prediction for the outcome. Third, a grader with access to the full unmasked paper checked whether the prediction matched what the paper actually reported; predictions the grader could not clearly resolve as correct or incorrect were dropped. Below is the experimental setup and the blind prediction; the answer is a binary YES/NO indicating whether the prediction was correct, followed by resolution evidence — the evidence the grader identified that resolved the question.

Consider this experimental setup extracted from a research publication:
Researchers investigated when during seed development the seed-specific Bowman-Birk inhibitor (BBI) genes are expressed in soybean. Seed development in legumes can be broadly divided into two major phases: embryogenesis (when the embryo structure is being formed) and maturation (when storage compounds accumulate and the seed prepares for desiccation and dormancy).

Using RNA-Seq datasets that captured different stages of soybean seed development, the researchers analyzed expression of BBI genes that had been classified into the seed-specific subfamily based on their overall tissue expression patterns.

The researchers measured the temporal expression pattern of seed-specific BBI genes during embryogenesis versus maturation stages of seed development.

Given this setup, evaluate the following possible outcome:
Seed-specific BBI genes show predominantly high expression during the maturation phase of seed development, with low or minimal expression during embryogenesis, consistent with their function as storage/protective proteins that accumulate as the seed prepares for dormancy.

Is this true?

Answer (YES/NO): YES